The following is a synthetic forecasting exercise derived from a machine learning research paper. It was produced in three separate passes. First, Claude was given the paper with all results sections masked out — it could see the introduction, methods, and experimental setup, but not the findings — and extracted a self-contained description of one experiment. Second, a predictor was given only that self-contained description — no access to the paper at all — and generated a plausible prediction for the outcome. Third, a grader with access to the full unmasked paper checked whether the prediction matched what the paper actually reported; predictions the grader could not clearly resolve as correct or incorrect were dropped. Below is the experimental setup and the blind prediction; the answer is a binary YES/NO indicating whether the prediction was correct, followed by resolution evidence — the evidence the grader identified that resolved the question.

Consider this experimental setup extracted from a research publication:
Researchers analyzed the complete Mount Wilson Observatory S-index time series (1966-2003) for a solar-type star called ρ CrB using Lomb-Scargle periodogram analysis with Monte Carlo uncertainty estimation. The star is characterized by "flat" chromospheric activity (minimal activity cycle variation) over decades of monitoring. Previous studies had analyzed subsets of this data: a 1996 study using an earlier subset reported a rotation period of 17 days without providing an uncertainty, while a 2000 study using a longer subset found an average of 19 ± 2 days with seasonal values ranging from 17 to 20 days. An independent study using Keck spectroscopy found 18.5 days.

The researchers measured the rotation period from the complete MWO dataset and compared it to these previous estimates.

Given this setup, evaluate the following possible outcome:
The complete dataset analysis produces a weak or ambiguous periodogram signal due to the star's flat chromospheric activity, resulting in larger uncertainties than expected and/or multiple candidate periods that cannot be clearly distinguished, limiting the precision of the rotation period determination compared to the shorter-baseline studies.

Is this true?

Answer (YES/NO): NO